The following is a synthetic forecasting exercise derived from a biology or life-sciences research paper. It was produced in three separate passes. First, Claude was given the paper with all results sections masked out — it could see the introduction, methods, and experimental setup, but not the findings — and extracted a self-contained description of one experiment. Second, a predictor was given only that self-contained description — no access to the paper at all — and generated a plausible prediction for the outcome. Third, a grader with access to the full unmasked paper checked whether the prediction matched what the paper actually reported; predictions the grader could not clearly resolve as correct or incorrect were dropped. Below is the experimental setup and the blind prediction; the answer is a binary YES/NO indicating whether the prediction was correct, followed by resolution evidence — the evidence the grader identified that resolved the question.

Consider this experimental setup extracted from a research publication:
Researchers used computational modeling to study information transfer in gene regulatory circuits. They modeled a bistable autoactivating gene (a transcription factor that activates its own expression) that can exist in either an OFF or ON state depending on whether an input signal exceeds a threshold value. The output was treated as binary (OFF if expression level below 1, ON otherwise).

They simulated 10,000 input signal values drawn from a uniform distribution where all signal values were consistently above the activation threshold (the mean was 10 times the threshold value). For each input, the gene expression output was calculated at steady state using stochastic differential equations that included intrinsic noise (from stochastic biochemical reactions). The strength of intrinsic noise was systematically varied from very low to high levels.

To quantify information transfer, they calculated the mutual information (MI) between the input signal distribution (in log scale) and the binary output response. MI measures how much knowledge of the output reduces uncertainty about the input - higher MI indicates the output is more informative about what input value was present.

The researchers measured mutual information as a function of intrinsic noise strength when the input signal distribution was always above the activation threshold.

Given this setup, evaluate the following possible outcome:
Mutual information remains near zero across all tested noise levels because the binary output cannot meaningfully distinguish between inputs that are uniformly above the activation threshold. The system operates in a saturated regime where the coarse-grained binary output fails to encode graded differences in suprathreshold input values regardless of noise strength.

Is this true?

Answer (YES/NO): NO